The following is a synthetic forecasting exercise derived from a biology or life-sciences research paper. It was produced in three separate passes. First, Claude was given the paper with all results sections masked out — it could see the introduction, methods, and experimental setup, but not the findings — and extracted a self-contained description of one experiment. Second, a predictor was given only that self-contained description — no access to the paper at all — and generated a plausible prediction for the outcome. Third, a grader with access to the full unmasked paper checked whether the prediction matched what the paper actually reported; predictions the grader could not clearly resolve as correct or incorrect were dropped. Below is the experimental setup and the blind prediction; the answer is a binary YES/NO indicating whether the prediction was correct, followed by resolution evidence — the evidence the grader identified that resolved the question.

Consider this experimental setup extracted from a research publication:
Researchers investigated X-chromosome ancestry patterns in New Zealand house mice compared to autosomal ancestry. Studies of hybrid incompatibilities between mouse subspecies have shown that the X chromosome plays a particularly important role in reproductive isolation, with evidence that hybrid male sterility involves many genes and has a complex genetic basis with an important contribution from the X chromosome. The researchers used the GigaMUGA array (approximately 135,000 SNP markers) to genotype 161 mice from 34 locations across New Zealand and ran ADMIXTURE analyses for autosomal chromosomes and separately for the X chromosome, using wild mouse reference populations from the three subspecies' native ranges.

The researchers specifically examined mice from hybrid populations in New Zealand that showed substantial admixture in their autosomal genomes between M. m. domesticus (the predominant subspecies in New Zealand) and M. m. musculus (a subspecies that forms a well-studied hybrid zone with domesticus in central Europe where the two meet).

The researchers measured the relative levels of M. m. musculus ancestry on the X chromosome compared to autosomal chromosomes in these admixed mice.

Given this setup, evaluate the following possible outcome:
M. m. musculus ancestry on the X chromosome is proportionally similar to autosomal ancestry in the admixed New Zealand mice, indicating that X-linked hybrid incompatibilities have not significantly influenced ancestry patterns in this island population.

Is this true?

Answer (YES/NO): NO